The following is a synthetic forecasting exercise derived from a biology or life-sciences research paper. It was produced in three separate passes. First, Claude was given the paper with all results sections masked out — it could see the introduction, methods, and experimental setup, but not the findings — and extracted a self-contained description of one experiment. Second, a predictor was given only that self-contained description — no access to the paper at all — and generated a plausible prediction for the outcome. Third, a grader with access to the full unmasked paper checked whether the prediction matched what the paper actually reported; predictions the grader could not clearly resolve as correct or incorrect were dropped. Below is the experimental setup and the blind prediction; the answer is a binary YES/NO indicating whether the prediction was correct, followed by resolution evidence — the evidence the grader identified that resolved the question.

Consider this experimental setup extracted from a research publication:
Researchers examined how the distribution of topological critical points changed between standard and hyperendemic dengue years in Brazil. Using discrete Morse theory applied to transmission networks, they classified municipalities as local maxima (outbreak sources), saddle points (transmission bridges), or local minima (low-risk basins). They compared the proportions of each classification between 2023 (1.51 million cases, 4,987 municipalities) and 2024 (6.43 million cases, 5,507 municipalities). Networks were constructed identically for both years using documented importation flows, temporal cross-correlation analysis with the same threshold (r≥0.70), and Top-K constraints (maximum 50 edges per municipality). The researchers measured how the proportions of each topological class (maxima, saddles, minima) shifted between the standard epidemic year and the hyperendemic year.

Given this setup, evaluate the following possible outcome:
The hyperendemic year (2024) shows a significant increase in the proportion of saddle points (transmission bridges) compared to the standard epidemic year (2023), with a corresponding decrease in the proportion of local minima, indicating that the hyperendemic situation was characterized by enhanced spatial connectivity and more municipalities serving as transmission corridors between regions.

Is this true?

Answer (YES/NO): NO